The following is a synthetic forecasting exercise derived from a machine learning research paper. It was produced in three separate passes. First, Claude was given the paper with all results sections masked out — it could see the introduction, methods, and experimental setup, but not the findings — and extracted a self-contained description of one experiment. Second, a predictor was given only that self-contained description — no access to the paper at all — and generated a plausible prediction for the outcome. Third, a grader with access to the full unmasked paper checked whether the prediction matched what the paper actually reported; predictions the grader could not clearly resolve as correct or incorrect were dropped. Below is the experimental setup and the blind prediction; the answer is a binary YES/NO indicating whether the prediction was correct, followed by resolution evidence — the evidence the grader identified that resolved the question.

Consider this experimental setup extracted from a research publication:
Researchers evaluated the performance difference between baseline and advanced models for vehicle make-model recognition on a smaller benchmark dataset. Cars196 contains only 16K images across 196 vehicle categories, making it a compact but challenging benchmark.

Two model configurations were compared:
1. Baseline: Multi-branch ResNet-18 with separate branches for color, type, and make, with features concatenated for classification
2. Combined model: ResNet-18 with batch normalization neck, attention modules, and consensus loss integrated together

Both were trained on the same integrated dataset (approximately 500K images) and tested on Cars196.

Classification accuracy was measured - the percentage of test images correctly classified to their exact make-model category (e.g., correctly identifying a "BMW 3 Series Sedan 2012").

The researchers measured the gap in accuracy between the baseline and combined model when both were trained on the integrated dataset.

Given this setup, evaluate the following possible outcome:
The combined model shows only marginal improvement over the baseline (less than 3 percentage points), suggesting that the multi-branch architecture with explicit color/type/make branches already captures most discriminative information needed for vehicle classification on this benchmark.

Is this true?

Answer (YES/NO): NO